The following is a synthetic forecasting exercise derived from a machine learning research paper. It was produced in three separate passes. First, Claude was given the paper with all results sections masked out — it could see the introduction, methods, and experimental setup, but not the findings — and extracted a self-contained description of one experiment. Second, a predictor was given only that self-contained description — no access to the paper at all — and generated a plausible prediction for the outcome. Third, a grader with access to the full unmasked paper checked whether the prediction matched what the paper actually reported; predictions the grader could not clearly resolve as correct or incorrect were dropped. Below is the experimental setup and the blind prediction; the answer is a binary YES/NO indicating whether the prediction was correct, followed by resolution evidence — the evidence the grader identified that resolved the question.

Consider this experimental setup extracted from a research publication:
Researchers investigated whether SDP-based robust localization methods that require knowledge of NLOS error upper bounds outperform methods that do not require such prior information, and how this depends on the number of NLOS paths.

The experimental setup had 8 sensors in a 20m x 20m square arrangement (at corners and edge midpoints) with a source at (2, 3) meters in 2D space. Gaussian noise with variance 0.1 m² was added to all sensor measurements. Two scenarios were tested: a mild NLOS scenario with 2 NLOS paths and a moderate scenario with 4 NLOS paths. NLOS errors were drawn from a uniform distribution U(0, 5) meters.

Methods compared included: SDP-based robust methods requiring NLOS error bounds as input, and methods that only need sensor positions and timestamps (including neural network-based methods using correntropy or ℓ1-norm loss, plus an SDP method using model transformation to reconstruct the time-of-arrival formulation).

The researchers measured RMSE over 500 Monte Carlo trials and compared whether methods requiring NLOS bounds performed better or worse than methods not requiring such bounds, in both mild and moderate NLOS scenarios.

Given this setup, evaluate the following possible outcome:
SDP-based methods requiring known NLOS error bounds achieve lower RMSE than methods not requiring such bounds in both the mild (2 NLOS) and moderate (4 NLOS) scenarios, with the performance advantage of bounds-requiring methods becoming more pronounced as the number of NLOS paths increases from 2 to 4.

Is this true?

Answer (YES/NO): NO